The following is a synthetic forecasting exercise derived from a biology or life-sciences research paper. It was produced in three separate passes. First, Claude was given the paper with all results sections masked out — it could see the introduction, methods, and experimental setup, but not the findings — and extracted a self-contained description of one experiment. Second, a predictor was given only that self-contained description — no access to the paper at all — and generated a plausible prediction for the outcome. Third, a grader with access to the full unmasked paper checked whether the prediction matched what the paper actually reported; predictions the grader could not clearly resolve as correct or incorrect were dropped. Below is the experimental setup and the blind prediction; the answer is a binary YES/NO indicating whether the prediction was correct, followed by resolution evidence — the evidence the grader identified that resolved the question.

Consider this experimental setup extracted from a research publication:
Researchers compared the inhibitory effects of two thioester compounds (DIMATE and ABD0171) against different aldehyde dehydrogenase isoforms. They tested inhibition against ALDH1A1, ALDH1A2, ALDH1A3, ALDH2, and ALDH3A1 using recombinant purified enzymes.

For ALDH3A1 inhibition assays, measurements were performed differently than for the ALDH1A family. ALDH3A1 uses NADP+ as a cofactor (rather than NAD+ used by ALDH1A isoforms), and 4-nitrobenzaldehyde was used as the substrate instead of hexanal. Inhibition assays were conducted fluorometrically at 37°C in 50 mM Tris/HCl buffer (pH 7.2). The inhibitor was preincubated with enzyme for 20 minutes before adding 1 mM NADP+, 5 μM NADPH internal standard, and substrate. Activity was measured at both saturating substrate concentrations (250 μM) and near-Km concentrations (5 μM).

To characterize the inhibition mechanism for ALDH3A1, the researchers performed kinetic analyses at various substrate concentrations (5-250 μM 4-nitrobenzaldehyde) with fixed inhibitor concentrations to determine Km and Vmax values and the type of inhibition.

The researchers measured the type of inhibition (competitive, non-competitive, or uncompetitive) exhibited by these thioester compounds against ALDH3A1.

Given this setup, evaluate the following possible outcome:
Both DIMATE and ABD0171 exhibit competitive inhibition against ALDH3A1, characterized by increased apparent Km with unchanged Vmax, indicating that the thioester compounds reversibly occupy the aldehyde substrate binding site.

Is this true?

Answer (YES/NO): NO